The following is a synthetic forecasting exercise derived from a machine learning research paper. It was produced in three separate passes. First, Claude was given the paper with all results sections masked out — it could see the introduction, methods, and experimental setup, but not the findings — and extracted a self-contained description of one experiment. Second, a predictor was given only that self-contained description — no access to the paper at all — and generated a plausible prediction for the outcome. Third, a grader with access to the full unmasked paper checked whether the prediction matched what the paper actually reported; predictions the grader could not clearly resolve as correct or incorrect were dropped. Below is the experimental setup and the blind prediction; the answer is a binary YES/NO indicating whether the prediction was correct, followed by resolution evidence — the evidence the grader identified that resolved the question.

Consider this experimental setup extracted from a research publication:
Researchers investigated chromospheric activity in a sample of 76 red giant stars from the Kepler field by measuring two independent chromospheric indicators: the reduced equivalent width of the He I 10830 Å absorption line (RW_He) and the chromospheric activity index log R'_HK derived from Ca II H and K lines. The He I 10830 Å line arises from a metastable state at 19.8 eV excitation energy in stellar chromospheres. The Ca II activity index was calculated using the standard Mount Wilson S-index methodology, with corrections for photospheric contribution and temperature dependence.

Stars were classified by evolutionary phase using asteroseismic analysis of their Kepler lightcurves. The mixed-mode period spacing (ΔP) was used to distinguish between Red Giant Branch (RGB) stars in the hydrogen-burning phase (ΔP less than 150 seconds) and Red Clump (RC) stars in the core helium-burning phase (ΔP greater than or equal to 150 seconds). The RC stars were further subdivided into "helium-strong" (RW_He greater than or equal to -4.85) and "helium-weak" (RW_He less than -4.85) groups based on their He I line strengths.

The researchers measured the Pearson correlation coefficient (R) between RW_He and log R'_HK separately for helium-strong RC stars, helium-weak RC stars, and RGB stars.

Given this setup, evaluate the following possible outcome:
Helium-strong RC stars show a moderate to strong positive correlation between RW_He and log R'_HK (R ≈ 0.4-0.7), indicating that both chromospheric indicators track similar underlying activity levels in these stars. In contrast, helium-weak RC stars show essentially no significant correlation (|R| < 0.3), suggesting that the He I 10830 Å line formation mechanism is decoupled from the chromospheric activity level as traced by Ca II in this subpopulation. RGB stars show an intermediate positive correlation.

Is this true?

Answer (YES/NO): NO